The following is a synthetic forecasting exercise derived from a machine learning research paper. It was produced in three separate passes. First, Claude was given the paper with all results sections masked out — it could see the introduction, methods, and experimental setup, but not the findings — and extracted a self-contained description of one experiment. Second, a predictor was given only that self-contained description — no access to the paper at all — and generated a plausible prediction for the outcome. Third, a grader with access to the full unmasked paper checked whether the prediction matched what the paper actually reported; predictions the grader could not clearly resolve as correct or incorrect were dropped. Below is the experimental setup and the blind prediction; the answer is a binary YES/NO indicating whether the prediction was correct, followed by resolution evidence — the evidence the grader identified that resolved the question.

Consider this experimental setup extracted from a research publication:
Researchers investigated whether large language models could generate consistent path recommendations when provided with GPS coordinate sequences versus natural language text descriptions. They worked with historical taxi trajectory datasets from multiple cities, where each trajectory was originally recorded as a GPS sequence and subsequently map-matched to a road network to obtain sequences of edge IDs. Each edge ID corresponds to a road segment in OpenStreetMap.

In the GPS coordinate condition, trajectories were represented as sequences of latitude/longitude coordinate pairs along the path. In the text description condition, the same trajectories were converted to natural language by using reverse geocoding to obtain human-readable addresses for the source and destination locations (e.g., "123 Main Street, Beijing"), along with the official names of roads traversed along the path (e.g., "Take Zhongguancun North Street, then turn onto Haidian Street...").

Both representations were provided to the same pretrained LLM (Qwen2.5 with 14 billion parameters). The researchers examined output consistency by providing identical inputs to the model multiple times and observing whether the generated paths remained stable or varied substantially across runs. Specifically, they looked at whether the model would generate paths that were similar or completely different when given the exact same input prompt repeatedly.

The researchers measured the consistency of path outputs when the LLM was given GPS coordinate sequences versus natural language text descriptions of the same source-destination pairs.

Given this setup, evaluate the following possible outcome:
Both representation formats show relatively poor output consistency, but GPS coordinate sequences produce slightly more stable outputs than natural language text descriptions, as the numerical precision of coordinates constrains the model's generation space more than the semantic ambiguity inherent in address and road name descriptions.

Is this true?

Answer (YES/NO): NO